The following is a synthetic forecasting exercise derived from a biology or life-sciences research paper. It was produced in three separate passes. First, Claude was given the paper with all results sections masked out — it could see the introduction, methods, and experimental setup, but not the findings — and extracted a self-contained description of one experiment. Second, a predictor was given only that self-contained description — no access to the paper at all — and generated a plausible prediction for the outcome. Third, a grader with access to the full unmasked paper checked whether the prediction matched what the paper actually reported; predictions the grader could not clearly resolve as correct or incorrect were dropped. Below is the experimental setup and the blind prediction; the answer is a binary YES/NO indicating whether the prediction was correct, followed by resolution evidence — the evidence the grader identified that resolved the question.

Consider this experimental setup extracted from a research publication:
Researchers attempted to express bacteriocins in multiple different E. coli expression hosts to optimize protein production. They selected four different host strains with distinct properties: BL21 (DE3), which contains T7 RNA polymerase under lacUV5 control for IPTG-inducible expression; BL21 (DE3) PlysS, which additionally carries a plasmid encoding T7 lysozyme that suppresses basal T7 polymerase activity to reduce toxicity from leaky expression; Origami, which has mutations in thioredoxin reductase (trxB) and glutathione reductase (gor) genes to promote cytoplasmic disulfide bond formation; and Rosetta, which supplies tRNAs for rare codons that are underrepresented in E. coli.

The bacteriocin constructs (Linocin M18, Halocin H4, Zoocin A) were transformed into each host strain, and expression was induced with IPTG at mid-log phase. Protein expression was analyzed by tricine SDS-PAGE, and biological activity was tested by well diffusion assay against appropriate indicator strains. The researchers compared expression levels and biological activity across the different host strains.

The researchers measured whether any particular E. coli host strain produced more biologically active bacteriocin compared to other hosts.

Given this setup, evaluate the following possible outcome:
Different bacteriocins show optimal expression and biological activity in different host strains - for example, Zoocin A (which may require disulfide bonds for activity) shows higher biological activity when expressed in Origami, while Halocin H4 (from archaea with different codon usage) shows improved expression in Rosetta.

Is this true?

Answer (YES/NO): NO